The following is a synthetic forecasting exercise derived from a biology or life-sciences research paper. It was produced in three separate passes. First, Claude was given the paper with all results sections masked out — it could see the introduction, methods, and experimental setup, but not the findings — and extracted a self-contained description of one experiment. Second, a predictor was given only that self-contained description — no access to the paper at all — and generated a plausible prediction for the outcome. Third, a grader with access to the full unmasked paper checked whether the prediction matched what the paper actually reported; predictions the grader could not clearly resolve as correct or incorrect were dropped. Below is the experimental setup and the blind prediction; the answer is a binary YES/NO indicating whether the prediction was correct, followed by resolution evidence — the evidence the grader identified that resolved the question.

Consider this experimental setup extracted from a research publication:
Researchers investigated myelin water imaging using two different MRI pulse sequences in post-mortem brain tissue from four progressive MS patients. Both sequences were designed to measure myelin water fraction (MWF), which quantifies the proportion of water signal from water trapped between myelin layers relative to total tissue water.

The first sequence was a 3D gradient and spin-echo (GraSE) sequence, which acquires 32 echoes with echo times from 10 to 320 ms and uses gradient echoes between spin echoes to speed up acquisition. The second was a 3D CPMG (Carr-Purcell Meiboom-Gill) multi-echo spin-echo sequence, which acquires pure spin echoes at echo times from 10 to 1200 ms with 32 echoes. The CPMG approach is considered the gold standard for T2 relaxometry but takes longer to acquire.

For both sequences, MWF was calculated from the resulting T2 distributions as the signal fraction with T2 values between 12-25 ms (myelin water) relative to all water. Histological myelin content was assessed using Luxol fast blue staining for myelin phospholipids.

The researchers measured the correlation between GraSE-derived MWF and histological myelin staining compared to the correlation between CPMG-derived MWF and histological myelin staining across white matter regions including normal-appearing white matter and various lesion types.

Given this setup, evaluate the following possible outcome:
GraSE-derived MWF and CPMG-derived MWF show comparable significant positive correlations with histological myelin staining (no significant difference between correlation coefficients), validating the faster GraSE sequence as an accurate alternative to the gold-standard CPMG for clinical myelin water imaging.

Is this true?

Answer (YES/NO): YES